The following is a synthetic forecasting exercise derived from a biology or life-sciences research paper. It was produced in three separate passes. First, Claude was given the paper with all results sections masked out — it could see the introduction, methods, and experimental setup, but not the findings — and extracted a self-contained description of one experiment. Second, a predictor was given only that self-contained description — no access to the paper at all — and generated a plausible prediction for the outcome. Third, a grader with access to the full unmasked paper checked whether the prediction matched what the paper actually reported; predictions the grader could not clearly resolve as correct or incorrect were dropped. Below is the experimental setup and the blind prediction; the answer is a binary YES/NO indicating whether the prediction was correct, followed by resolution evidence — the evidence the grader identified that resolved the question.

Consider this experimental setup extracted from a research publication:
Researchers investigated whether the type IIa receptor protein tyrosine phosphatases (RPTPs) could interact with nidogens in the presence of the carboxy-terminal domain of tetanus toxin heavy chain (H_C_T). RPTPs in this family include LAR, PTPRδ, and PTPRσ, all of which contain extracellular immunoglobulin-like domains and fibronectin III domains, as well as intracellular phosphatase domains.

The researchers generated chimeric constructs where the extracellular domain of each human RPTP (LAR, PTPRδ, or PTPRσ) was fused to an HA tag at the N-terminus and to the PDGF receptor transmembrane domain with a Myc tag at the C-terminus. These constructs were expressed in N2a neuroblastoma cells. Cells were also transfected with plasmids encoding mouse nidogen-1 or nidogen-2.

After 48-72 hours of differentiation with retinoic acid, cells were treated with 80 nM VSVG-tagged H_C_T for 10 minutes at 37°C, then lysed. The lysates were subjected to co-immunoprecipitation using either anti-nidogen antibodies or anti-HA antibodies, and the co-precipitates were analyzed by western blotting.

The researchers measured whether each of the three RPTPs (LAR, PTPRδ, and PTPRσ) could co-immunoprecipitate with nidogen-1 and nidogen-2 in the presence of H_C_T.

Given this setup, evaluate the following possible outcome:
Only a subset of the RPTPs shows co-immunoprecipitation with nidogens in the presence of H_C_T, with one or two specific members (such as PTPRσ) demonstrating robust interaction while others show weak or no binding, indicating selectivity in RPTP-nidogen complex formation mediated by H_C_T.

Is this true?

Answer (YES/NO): NO